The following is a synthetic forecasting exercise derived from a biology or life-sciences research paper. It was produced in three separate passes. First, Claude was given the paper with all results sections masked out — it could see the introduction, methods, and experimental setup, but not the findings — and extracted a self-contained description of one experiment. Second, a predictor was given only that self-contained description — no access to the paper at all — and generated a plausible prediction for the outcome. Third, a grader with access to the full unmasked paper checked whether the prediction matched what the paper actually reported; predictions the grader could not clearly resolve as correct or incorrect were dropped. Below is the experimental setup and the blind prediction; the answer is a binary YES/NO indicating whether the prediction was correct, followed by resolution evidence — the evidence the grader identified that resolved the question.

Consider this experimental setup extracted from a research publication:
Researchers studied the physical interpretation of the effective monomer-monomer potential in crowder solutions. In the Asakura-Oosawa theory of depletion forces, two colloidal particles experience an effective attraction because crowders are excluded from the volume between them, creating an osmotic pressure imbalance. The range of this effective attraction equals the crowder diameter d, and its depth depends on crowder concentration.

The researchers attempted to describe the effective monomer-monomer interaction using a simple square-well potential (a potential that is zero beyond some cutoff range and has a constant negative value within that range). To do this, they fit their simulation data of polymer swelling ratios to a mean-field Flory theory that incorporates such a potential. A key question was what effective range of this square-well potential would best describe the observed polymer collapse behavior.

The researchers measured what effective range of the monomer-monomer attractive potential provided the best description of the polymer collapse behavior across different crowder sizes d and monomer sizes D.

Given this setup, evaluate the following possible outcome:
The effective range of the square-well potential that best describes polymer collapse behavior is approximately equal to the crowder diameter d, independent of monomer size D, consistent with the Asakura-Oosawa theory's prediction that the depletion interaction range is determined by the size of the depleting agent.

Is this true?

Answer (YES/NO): YES